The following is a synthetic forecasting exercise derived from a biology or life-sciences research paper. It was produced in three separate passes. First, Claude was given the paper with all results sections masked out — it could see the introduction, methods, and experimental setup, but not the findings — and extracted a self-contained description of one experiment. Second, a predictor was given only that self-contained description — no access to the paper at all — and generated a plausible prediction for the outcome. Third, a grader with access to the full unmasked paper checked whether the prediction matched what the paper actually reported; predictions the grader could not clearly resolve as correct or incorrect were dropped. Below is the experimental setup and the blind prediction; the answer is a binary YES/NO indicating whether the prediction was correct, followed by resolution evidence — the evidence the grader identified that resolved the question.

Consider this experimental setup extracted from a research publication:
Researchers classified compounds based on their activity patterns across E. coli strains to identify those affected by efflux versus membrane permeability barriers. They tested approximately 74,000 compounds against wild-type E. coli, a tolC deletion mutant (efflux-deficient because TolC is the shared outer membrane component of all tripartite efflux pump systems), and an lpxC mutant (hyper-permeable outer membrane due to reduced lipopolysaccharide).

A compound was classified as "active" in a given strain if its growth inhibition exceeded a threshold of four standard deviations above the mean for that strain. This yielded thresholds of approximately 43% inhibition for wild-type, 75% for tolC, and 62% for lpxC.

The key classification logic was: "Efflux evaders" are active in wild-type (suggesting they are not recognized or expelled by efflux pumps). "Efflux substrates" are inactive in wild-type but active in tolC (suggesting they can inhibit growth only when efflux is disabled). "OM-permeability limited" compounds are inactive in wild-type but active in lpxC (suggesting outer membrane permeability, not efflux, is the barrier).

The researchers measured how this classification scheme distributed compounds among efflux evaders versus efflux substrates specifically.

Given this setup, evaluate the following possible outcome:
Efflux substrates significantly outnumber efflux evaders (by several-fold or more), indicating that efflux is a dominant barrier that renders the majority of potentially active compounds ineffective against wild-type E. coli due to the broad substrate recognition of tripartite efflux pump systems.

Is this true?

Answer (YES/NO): YES